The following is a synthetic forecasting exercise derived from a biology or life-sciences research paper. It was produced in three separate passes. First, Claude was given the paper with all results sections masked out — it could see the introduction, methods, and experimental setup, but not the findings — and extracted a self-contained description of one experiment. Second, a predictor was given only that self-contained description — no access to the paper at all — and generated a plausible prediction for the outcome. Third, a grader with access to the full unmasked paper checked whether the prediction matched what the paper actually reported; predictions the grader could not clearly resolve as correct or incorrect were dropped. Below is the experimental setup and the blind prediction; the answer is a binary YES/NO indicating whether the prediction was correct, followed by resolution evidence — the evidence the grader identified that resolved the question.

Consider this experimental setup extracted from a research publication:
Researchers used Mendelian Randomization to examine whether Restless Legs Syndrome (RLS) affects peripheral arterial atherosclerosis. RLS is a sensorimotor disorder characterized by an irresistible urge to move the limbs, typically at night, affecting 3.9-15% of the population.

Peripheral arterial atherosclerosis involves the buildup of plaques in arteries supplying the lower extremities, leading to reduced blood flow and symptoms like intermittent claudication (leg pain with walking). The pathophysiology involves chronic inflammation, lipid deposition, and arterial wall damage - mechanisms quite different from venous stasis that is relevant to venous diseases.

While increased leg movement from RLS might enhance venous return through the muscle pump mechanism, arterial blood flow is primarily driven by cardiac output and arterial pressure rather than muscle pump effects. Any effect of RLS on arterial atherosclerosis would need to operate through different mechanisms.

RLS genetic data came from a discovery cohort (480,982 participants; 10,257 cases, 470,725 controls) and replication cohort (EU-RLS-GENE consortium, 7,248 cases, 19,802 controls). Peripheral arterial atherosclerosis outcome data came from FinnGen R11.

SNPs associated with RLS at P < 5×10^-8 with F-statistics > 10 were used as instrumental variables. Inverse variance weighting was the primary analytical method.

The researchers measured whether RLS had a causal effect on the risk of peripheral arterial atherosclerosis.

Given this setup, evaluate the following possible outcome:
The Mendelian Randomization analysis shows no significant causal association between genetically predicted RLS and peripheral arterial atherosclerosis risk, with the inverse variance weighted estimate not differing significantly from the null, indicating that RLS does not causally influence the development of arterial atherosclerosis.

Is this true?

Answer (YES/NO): YES